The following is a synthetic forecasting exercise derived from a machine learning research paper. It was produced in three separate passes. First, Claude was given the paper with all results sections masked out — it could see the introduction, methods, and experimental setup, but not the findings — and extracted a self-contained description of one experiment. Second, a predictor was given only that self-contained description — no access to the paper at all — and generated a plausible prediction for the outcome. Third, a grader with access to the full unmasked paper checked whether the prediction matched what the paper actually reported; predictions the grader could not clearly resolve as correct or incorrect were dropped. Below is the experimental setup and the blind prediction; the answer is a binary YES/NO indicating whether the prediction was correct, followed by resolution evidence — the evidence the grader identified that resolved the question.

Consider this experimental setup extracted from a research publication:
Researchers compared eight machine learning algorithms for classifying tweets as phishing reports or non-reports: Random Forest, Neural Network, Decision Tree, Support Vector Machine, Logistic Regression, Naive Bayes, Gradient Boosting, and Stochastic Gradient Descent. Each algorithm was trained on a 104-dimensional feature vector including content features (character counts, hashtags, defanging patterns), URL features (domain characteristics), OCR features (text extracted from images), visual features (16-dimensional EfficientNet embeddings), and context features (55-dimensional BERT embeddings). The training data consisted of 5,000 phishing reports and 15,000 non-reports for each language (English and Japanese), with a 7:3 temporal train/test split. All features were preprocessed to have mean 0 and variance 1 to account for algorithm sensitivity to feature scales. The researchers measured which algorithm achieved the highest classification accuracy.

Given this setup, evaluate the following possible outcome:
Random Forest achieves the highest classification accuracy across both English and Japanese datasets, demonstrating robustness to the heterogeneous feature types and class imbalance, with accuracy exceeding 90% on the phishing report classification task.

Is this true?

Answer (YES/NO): YES